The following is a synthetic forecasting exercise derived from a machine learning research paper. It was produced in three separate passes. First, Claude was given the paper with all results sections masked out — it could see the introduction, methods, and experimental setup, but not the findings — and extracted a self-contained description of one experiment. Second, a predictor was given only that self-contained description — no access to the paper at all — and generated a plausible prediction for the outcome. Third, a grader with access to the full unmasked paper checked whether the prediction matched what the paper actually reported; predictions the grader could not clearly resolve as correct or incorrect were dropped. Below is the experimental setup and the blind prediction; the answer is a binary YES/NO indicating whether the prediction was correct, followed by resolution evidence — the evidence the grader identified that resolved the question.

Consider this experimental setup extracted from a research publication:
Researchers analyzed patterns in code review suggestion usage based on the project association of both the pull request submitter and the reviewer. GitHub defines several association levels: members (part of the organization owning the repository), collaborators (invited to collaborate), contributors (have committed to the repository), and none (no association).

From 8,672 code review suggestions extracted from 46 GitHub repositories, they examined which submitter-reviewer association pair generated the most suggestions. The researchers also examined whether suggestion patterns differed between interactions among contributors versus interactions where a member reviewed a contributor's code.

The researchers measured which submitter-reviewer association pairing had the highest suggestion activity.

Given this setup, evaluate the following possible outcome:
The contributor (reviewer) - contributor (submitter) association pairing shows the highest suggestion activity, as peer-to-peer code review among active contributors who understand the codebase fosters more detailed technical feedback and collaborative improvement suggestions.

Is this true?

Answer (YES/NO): NO